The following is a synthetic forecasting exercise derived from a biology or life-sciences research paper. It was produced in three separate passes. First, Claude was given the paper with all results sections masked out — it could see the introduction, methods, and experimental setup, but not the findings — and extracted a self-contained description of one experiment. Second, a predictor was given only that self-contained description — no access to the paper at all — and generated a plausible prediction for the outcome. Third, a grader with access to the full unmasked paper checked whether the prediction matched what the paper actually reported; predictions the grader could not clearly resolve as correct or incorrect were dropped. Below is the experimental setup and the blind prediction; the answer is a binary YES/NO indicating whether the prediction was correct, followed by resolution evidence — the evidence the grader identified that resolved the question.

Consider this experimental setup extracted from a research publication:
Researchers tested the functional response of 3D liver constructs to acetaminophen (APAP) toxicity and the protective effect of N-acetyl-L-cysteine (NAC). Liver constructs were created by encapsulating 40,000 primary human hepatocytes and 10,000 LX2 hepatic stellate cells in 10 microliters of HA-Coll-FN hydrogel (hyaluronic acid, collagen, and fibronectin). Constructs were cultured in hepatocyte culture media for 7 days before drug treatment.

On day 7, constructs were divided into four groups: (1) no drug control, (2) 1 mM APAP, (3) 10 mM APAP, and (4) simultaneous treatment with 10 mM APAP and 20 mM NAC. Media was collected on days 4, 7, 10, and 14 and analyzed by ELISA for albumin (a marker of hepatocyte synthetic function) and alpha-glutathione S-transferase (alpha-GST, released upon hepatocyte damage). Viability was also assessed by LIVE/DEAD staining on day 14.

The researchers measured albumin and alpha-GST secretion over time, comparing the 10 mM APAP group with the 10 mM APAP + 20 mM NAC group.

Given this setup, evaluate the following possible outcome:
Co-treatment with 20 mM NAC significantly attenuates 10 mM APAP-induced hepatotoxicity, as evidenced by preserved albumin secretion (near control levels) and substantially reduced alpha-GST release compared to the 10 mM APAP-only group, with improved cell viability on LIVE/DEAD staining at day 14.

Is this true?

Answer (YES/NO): NO